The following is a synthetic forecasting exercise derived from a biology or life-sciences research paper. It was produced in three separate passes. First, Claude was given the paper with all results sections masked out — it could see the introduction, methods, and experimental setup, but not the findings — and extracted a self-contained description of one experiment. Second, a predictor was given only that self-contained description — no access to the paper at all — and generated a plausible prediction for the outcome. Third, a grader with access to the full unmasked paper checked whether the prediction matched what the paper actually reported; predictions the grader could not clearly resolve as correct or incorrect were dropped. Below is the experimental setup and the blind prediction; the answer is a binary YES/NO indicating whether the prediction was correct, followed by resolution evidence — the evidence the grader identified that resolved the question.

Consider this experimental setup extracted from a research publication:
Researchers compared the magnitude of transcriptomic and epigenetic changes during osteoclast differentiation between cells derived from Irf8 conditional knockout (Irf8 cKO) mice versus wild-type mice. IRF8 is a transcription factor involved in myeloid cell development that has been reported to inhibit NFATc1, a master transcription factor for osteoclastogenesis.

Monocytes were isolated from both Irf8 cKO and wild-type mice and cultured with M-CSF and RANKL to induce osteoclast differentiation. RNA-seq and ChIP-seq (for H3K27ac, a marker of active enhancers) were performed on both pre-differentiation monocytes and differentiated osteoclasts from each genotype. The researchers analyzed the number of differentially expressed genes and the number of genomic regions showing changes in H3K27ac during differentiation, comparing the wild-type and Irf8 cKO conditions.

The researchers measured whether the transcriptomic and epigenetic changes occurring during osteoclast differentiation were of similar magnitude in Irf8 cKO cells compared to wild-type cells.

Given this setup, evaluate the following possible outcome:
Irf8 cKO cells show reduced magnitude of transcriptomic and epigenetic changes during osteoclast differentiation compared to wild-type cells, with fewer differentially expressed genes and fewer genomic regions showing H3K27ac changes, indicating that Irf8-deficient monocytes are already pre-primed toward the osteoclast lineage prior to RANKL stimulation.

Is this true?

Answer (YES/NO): NO